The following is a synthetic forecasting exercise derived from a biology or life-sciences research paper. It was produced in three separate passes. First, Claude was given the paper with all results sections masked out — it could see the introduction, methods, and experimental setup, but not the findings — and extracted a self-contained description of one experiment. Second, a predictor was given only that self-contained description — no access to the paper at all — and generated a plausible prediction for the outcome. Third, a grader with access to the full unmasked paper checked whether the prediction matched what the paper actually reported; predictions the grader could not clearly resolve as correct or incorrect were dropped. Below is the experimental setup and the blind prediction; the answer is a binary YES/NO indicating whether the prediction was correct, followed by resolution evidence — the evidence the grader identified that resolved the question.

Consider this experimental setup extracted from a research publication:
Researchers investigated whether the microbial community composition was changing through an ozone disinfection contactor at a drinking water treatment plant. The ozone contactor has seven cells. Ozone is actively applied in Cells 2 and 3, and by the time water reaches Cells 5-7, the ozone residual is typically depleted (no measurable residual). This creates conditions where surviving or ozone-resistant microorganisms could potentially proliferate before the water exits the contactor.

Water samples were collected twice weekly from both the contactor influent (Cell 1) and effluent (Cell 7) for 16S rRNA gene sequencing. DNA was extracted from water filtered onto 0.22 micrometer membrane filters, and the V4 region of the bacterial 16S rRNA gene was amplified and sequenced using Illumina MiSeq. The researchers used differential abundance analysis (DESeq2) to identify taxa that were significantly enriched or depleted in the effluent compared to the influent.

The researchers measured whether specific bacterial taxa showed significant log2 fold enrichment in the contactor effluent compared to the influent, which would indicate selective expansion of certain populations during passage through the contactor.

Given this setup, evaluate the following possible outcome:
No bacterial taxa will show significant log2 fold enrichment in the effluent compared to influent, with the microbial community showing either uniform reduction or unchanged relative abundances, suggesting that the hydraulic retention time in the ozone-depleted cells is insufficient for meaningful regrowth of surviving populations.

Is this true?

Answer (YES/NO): NO